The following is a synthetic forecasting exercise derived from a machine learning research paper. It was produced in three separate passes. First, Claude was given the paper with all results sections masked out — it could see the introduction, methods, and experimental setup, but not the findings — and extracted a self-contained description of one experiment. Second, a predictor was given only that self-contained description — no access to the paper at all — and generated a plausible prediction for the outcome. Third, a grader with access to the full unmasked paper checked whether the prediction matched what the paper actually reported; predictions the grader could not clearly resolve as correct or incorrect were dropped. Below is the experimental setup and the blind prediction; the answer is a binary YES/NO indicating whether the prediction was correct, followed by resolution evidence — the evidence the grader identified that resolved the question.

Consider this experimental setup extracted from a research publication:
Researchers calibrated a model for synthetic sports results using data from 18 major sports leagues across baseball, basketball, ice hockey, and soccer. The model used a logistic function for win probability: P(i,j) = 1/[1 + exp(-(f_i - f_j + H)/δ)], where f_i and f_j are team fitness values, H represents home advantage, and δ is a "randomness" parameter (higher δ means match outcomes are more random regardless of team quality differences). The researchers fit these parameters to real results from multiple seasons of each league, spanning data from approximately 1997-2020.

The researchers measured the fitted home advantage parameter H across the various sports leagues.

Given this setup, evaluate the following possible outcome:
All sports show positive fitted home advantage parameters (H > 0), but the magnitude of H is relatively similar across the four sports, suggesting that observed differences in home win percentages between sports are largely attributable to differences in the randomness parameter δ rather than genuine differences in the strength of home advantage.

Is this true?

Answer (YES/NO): NO